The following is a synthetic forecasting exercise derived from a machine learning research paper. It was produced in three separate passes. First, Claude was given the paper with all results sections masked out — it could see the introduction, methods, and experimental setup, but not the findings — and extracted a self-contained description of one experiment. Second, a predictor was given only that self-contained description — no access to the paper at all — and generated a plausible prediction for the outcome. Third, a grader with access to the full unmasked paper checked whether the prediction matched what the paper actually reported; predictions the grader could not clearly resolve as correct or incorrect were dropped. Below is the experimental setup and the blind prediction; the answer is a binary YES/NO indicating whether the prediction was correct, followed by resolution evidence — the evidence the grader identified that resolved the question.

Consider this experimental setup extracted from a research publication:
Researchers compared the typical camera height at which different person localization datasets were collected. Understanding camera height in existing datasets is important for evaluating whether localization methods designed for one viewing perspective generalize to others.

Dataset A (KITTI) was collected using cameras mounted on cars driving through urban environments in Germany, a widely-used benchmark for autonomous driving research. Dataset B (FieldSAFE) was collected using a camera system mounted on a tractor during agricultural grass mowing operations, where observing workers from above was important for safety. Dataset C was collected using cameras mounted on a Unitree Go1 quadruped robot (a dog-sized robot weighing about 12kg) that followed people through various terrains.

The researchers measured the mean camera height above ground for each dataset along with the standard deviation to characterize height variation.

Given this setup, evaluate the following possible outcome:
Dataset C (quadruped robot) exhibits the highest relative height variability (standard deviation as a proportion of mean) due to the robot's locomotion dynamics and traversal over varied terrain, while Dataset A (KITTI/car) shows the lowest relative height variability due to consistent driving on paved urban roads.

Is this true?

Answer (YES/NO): NO